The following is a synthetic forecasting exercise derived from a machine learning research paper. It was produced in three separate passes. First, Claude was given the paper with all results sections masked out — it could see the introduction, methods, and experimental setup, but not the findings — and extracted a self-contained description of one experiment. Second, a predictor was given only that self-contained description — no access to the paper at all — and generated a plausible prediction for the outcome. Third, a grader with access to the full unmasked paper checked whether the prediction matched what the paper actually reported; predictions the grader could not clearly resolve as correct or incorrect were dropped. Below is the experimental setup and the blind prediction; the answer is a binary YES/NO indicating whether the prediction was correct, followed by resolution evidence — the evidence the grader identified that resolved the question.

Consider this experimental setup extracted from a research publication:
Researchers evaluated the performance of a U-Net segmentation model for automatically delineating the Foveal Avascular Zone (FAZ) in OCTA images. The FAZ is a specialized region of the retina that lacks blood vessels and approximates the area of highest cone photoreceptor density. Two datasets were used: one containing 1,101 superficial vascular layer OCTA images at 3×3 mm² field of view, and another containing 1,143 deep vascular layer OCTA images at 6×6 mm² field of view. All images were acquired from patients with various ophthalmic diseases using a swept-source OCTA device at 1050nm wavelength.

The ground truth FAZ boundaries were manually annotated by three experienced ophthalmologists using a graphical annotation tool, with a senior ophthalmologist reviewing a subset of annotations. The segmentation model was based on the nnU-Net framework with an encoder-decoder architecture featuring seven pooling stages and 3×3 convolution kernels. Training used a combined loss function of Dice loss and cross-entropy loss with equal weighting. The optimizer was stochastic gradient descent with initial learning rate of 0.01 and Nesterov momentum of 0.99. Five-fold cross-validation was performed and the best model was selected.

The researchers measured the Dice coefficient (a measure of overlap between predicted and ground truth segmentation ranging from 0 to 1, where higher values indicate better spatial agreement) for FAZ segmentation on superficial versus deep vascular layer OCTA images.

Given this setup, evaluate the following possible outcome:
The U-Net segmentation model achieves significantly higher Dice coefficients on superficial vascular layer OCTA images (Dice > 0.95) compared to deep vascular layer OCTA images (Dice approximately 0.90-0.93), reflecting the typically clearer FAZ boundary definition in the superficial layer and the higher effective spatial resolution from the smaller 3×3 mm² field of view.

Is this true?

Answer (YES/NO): NO